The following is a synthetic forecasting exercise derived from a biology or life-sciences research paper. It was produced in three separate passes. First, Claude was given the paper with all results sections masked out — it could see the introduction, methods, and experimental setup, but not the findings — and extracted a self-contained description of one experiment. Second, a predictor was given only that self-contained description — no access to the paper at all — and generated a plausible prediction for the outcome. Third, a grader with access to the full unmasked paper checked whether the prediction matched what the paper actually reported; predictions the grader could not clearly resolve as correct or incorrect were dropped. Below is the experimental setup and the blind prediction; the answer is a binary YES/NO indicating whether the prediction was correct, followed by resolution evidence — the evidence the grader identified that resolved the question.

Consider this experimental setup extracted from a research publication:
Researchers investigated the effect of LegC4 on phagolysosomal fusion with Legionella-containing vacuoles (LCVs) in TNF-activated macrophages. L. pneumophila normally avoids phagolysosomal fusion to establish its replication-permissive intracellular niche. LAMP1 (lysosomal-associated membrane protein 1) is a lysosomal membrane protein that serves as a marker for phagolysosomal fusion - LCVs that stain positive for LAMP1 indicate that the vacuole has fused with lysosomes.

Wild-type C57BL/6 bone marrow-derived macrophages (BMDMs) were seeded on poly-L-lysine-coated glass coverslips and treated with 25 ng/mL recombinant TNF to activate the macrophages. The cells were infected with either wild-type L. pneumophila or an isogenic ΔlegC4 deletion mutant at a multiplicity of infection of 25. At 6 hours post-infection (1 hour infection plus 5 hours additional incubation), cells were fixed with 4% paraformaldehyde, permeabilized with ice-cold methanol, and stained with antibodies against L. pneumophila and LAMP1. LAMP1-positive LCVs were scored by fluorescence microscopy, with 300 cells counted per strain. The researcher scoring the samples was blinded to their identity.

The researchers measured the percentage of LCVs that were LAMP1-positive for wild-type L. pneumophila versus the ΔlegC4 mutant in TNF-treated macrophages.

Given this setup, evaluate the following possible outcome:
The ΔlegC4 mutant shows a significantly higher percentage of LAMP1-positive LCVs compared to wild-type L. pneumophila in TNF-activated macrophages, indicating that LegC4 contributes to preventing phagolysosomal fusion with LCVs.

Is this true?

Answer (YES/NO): NO